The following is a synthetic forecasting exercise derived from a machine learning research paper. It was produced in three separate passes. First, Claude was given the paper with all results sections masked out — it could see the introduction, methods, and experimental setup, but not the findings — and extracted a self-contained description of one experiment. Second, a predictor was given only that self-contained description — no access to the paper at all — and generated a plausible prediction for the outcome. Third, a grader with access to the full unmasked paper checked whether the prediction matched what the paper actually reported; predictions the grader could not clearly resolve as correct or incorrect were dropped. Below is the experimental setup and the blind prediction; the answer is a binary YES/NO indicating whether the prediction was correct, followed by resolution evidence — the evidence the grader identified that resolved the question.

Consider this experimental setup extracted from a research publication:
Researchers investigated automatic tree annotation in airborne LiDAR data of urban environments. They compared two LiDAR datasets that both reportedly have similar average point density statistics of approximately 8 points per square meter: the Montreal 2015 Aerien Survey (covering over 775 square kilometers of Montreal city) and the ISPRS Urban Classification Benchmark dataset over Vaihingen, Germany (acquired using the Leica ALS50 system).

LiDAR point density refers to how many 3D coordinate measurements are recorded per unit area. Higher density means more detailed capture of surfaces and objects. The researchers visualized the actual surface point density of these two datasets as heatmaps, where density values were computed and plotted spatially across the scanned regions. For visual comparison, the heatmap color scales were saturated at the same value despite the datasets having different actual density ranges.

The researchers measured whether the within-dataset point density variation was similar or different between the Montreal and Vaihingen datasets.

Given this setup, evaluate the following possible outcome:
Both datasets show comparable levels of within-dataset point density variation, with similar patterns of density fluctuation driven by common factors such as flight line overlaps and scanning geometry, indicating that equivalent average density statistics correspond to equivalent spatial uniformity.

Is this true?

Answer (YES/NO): NO